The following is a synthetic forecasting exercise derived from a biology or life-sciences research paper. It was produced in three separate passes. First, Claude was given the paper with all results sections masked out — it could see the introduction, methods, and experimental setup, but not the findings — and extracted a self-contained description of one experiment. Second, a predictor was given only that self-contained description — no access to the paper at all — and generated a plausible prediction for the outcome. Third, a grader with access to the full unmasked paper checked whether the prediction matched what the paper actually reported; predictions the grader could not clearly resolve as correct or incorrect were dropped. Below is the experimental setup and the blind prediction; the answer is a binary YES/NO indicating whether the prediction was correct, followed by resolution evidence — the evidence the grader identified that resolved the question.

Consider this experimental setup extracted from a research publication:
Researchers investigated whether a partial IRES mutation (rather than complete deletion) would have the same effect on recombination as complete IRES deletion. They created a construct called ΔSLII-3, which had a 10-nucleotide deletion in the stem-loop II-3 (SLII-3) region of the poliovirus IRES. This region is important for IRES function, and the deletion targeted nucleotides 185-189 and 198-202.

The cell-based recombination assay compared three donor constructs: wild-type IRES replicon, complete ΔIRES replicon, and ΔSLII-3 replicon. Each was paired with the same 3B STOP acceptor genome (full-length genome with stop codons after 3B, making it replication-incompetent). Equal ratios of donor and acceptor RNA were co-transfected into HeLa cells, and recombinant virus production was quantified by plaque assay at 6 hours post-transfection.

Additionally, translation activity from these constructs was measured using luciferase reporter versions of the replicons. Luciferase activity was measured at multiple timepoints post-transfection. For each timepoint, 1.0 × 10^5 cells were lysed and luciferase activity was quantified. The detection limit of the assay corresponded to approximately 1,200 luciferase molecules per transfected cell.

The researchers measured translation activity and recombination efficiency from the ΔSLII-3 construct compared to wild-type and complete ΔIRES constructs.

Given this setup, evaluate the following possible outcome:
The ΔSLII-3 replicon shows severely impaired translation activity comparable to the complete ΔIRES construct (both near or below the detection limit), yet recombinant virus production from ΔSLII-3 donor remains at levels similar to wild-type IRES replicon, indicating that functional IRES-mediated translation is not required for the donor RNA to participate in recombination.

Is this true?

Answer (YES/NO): NO